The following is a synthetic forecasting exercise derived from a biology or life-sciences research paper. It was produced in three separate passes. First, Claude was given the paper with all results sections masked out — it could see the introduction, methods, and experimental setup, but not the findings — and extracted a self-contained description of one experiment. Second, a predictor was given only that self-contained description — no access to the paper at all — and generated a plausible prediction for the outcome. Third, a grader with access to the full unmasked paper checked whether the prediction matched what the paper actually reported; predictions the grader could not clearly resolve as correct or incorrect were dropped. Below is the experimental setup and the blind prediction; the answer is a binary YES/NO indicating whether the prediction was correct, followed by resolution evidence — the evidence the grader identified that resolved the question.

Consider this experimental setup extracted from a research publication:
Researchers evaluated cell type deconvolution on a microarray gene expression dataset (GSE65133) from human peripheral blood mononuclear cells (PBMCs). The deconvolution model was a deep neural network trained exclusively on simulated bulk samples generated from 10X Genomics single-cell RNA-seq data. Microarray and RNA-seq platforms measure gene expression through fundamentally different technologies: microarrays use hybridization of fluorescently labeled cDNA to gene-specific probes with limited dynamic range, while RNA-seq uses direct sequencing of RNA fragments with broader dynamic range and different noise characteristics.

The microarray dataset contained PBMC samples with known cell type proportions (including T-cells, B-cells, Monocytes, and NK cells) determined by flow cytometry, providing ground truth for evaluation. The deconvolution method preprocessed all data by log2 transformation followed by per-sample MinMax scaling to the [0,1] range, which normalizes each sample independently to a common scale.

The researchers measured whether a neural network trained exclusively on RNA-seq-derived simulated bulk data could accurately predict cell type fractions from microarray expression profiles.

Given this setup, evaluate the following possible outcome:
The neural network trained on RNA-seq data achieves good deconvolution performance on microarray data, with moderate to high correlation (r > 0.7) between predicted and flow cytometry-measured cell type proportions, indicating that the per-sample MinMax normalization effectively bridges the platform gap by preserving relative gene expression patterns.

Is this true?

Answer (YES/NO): YES